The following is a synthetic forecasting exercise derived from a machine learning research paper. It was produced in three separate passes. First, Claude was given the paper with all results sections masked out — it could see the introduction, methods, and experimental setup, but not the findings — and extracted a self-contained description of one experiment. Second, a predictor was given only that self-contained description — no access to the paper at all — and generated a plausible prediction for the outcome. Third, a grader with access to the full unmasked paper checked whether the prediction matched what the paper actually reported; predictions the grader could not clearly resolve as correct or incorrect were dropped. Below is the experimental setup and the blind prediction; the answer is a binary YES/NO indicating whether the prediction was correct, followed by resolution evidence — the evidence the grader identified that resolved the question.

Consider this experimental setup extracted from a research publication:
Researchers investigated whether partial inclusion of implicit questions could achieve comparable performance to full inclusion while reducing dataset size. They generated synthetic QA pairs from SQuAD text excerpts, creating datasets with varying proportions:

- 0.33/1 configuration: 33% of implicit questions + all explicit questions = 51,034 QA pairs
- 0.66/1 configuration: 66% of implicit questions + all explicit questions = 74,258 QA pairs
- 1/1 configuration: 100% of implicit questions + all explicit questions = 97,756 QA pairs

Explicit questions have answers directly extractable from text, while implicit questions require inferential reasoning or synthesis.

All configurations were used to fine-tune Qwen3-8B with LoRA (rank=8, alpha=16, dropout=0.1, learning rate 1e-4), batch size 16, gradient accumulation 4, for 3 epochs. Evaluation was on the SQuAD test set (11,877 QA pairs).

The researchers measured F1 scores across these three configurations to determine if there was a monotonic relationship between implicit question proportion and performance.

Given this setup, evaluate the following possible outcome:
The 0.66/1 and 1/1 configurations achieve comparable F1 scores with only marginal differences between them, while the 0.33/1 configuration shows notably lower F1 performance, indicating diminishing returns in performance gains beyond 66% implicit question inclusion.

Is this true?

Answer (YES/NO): YES